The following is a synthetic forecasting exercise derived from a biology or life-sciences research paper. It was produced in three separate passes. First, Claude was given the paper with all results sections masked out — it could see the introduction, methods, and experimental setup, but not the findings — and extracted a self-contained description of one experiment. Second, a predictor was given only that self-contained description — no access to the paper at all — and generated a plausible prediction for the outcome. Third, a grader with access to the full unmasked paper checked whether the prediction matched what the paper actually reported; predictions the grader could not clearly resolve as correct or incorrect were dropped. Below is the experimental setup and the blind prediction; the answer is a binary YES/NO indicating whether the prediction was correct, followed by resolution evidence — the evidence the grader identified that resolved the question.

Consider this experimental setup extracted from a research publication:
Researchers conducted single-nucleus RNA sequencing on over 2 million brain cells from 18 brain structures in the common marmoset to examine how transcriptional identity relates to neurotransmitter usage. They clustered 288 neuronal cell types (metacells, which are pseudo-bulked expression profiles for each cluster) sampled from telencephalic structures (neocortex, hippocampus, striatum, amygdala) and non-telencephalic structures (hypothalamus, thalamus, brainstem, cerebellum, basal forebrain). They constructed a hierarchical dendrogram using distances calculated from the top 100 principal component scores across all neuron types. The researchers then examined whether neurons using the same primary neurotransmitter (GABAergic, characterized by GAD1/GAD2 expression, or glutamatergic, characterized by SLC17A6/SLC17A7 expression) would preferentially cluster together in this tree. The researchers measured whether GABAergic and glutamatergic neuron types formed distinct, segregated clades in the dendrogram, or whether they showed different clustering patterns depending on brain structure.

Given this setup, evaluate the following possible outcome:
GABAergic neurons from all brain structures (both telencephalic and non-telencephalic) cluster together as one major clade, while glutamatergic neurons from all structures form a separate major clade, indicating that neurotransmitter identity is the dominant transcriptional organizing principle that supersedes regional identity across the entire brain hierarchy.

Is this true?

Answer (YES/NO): NO